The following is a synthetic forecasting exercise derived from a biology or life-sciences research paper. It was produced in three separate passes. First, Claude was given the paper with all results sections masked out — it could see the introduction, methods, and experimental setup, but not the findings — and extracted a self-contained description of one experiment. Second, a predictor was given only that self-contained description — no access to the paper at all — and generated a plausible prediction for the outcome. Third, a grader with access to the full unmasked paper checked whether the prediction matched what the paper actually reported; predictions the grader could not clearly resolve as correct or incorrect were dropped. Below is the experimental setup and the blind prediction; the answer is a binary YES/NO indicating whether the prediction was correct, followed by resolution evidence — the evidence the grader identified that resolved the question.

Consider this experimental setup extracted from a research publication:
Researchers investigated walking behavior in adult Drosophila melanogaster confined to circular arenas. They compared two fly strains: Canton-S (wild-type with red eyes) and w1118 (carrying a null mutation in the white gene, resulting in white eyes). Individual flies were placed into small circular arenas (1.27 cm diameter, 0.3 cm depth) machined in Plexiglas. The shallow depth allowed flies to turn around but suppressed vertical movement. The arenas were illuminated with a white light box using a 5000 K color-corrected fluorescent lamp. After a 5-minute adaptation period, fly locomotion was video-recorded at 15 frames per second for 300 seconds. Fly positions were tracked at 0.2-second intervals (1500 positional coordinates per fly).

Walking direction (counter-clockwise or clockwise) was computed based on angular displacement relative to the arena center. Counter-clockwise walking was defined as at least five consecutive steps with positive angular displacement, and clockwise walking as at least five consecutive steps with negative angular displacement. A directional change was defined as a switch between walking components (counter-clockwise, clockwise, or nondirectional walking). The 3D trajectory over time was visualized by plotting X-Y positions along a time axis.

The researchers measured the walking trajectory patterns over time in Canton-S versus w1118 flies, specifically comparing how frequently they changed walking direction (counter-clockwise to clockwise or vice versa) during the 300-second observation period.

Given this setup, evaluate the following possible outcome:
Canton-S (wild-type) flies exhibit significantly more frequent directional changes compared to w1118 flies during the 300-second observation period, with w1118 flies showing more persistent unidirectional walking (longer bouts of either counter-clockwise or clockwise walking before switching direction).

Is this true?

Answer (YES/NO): NO